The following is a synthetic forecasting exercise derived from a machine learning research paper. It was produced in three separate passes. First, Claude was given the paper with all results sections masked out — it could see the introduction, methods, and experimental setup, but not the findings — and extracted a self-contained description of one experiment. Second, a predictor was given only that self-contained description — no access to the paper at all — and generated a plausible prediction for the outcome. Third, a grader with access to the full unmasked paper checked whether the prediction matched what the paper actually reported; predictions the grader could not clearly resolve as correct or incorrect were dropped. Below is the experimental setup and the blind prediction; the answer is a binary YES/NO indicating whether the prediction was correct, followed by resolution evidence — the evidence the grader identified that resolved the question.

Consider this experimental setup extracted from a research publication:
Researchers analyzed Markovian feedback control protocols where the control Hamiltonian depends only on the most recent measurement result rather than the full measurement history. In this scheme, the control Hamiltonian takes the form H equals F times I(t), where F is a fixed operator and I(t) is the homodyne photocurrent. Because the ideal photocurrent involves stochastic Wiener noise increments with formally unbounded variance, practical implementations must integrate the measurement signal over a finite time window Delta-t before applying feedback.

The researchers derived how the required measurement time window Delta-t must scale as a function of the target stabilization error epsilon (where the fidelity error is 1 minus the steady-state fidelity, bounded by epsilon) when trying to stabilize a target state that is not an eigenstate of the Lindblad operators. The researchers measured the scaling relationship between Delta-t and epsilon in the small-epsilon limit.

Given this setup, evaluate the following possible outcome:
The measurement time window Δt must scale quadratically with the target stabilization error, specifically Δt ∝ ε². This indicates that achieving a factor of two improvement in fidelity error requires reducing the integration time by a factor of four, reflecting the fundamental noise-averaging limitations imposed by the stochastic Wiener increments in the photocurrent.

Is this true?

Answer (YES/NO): NO